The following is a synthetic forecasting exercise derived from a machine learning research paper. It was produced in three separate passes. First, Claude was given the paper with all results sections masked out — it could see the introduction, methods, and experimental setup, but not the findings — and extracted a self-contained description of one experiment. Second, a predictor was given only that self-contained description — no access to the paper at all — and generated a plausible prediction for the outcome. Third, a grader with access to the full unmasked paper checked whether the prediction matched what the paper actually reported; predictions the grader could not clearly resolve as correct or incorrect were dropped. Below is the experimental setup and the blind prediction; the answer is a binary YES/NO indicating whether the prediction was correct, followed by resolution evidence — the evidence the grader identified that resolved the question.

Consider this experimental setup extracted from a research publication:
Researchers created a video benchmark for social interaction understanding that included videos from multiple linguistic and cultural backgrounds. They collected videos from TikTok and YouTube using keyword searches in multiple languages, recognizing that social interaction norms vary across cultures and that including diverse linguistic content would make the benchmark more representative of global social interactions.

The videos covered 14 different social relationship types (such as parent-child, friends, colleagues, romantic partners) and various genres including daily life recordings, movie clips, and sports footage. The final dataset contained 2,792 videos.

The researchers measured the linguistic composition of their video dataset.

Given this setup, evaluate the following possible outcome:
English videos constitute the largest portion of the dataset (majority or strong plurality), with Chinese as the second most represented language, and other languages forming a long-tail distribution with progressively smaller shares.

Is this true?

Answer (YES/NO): NO